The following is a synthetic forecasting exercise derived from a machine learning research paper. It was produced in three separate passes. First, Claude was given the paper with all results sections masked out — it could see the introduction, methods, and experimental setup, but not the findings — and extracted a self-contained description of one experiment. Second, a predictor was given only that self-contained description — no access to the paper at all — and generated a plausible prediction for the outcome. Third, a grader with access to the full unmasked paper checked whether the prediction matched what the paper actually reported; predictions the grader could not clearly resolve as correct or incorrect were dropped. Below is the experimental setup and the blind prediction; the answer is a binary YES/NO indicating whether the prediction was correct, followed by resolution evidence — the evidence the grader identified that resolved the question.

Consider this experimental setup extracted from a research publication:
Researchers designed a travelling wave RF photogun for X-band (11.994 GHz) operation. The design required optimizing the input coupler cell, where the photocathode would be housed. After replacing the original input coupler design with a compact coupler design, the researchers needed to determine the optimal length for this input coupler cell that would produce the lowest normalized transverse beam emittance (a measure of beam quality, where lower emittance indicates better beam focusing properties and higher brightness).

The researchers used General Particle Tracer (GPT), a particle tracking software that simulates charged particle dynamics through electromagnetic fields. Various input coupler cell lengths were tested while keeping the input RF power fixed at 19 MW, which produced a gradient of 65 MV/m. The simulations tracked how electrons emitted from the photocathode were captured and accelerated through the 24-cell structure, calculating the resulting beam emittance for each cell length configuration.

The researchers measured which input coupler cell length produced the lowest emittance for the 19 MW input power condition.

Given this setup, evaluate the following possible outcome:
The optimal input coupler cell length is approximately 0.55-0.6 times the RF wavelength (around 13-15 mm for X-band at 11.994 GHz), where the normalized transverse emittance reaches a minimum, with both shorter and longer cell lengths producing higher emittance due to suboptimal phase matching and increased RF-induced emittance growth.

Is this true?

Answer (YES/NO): NO